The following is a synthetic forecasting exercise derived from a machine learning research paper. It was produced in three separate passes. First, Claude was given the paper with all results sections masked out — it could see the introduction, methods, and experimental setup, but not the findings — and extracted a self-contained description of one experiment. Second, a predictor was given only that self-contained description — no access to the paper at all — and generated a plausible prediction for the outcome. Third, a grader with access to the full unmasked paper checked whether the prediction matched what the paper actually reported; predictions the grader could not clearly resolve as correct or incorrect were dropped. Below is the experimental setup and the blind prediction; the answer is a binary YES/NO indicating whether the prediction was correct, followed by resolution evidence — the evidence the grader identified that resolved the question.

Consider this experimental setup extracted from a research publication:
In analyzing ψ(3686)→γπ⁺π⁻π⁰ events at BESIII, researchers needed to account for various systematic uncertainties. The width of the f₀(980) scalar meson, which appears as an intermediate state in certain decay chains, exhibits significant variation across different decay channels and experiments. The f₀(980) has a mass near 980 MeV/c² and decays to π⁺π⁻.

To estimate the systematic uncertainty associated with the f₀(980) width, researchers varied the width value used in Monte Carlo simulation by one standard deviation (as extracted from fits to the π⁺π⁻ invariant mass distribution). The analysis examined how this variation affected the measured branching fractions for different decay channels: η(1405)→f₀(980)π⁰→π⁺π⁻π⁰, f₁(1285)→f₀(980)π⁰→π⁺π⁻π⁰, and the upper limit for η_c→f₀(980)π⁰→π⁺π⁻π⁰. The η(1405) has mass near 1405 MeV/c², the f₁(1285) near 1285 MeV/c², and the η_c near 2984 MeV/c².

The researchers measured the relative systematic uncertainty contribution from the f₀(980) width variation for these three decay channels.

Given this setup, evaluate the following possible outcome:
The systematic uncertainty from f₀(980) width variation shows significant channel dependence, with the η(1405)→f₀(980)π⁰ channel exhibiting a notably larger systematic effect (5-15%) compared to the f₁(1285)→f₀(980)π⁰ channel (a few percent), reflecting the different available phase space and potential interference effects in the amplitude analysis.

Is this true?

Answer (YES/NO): NO